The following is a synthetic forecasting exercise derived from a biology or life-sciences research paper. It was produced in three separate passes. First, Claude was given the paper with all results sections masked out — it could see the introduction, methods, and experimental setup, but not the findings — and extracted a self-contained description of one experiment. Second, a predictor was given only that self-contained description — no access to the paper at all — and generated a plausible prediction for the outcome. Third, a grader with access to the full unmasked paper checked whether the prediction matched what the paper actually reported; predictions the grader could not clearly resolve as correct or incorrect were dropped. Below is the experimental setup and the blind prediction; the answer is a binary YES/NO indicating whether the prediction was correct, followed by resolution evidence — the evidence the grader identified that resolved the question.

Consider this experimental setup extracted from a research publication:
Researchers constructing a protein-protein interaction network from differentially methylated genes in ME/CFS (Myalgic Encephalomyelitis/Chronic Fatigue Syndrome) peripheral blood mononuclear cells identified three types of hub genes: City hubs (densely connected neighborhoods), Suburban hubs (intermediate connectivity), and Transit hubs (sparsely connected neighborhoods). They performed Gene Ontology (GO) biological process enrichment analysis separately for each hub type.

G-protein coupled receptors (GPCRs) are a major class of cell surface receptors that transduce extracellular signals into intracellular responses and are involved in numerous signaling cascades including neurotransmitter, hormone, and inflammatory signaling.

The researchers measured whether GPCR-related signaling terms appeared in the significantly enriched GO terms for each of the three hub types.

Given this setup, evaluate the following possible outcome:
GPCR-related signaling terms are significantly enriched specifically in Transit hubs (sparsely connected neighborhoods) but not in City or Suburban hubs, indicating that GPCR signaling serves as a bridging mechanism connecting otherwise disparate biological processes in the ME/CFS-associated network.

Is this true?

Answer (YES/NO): NO